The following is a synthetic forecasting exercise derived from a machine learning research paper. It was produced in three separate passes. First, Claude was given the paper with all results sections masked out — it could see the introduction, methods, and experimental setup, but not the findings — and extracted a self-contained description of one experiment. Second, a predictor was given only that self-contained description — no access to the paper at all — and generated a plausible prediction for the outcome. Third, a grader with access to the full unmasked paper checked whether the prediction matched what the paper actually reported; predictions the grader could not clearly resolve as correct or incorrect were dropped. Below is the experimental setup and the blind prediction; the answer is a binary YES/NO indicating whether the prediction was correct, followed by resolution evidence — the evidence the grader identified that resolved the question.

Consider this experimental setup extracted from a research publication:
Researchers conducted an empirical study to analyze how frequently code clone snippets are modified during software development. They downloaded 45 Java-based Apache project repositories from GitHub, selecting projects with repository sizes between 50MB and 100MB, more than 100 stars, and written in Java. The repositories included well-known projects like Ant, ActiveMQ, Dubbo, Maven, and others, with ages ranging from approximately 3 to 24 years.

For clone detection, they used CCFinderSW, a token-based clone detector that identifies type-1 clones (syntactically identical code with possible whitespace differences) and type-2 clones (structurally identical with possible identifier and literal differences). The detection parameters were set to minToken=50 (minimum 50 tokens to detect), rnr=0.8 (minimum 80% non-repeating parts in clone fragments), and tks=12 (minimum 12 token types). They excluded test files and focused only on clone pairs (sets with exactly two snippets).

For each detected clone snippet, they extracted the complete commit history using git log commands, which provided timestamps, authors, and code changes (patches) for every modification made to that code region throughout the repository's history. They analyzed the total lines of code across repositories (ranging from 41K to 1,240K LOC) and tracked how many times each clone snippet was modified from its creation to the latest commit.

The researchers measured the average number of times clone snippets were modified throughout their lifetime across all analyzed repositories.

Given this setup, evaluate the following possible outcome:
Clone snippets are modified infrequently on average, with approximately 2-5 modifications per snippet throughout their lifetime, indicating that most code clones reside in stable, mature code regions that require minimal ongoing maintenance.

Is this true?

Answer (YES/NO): YES